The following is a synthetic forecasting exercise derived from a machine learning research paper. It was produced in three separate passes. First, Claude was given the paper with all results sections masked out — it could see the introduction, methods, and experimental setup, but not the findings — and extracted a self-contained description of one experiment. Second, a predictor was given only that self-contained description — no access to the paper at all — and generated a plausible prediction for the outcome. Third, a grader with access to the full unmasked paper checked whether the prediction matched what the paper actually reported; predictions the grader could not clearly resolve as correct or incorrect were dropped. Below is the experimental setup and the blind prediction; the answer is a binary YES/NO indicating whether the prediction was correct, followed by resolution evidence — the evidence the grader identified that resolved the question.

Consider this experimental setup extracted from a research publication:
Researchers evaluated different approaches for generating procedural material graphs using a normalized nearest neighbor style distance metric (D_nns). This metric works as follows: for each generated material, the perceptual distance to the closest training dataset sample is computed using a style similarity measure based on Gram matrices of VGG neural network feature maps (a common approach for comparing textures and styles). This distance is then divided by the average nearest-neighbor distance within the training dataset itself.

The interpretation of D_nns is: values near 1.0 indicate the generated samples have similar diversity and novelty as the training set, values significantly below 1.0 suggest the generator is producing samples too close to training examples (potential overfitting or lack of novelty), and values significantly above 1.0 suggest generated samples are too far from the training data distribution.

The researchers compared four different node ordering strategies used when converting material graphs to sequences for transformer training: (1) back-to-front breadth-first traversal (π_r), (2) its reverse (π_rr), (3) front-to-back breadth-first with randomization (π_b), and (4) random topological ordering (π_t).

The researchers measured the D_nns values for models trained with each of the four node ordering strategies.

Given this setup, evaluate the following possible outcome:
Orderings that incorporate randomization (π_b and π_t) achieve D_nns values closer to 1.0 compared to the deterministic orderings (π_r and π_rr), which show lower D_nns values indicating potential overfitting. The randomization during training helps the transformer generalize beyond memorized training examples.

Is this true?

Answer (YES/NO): NO